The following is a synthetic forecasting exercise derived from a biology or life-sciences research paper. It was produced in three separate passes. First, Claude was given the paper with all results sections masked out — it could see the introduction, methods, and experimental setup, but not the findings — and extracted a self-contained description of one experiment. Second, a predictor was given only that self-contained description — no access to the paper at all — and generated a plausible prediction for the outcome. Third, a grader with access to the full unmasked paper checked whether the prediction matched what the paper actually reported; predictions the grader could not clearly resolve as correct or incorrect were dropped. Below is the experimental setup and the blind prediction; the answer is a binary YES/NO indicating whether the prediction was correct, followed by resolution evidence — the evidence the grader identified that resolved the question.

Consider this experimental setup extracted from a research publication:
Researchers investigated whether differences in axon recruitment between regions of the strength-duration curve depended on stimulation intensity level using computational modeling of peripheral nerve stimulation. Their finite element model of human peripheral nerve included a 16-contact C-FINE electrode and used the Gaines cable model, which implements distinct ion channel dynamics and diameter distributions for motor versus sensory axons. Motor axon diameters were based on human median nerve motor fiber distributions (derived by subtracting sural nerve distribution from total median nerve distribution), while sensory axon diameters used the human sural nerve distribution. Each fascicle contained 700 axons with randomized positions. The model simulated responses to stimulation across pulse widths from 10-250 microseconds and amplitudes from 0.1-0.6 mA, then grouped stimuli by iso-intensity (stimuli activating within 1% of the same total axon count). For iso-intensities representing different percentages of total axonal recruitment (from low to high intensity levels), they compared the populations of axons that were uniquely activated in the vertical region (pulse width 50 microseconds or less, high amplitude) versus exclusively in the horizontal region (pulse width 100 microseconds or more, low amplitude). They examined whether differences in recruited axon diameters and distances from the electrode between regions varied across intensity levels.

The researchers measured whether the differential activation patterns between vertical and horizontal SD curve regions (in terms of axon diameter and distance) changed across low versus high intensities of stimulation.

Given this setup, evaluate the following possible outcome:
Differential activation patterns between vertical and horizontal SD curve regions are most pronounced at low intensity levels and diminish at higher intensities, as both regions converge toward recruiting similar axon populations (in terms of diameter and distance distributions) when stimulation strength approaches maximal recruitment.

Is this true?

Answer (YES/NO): YES